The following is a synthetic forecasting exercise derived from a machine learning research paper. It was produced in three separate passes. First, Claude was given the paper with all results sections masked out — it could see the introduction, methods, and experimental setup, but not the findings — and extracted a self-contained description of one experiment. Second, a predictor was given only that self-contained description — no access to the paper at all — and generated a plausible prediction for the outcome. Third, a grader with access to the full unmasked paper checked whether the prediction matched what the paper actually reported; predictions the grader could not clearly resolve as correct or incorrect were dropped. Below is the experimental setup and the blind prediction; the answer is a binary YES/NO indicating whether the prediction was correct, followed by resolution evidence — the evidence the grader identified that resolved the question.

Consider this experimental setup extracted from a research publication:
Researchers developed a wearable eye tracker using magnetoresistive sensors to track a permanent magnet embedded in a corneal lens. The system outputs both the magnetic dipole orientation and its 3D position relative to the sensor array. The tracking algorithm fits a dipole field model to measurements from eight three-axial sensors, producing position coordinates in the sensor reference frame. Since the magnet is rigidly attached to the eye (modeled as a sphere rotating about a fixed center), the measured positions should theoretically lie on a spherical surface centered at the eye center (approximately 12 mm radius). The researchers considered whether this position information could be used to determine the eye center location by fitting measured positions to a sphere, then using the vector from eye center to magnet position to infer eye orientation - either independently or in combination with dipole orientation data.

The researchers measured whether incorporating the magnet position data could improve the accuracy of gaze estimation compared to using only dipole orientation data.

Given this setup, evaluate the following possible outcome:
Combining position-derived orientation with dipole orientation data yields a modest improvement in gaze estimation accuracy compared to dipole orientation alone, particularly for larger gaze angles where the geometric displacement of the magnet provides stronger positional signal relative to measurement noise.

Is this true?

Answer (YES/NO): NO